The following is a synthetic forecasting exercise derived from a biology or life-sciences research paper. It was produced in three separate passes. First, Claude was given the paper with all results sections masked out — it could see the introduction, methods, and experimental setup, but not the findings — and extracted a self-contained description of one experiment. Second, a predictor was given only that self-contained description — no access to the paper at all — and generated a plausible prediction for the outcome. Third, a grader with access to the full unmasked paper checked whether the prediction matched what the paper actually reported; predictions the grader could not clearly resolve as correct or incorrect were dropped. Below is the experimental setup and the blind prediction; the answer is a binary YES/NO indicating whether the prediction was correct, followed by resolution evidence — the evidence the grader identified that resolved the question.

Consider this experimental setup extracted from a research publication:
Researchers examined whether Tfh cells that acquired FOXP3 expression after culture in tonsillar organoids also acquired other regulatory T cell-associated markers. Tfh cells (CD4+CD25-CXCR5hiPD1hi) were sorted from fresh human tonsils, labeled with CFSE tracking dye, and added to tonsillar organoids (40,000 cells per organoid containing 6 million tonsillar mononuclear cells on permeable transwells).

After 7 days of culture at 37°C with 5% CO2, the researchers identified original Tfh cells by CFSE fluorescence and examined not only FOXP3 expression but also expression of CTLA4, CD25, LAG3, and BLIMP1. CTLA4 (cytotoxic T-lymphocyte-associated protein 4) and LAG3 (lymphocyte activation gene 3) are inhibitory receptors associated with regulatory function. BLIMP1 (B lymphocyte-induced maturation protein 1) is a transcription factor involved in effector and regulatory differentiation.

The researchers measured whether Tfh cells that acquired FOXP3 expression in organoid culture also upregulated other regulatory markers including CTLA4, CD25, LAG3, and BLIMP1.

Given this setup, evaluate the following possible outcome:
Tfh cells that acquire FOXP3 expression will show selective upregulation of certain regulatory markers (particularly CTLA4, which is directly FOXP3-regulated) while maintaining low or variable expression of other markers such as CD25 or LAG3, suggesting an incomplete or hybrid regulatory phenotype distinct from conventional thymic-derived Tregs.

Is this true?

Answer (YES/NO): NO